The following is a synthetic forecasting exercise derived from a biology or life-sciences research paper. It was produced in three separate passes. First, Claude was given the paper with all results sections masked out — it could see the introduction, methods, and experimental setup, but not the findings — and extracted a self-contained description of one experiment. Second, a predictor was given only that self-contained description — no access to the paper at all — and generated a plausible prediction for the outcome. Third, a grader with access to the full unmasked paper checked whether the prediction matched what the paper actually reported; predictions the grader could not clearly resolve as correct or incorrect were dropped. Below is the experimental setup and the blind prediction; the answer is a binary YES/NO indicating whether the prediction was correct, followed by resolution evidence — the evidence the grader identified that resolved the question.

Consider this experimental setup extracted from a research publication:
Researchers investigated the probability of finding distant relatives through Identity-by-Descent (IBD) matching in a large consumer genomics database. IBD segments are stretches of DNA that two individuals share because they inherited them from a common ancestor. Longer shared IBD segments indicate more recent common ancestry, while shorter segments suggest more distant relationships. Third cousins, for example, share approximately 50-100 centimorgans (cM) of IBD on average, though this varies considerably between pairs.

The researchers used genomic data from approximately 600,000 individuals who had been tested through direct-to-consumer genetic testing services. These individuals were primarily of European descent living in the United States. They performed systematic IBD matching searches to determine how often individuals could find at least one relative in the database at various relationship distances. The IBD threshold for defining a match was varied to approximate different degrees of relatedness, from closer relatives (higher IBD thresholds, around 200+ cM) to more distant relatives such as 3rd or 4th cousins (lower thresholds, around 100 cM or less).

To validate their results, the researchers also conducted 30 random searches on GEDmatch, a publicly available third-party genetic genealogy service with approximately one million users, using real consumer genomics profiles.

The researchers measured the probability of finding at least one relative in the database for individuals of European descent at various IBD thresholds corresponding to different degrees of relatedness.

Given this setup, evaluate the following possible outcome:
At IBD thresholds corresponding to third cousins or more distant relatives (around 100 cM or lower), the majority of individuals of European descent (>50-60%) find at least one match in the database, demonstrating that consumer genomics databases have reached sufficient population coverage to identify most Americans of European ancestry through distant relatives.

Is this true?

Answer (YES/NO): NO